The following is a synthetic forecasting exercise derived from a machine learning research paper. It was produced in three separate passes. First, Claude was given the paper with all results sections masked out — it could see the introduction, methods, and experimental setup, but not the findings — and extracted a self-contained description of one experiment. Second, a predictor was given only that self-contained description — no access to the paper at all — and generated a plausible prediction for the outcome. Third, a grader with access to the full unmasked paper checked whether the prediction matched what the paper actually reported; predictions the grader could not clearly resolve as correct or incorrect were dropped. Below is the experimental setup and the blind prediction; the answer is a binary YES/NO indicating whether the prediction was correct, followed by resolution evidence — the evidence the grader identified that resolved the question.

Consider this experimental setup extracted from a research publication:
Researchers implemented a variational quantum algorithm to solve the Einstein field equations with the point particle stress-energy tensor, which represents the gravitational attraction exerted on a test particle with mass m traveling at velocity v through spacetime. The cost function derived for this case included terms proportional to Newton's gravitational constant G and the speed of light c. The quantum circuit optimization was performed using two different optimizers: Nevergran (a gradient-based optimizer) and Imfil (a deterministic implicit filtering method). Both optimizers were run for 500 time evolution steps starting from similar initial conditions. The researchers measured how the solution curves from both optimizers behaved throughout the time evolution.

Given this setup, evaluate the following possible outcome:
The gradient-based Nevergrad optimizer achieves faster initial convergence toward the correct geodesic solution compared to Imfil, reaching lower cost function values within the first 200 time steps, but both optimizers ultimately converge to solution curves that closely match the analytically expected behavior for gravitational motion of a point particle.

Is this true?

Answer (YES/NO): NO